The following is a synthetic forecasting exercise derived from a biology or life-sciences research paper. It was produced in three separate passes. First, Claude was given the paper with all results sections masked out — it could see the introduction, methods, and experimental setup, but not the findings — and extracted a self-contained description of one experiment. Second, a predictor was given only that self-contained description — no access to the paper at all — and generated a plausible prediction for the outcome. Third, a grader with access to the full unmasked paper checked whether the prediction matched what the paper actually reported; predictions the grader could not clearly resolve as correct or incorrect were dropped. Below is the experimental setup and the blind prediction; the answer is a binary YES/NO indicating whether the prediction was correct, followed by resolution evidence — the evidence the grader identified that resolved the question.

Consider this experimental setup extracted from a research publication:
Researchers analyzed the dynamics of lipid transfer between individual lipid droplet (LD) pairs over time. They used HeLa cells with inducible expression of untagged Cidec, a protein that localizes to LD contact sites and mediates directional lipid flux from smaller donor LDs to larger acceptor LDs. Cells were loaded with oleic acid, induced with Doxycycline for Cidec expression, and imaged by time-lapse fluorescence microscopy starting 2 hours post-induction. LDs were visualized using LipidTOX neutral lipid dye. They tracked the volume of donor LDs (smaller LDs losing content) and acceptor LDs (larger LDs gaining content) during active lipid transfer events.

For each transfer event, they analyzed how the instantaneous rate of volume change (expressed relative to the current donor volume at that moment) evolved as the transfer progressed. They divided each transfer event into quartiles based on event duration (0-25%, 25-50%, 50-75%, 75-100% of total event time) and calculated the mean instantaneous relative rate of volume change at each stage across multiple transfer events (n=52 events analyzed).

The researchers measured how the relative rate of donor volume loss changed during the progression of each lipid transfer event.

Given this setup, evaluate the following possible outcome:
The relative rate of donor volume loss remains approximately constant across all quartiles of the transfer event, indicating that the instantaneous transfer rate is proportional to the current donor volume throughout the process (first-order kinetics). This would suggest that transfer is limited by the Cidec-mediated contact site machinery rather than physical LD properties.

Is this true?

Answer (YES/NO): NO